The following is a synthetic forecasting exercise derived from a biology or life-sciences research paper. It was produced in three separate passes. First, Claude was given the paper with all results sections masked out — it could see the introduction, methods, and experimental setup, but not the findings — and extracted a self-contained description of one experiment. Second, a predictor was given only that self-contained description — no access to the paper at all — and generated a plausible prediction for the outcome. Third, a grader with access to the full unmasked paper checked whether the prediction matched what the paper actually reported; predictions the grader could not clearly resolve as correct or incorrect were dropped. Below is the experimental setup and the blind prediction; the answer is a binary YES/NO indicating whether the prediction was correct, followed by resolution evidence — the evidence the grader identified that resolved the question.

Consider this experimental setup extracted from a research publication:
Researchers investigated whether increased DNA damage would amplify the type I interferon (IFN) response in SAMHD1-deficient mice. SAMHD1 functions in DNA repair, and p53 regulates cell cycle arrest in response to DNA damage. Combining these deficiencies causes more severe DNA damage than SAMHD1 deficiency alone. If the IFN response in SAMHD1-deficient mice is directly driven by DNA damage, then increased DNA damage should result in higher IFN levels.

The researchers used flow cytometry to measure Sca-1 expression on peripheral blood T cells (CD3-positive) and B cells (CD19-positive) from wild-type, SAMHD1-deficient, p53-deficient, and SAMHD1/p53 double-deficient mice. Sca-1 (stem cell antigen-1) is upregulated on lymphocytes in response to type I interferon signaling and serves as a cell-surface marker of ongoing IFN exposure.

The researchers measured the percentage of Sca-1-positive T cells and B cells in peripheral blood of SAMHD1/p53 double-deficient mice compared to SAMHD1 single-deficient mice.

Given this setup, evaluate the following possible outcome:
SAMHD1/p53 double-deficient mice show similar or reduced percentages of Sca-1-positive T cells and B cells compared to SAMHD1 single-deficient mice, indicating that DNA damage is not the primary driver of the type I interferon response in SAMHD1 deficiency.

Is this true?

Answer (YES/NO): YES